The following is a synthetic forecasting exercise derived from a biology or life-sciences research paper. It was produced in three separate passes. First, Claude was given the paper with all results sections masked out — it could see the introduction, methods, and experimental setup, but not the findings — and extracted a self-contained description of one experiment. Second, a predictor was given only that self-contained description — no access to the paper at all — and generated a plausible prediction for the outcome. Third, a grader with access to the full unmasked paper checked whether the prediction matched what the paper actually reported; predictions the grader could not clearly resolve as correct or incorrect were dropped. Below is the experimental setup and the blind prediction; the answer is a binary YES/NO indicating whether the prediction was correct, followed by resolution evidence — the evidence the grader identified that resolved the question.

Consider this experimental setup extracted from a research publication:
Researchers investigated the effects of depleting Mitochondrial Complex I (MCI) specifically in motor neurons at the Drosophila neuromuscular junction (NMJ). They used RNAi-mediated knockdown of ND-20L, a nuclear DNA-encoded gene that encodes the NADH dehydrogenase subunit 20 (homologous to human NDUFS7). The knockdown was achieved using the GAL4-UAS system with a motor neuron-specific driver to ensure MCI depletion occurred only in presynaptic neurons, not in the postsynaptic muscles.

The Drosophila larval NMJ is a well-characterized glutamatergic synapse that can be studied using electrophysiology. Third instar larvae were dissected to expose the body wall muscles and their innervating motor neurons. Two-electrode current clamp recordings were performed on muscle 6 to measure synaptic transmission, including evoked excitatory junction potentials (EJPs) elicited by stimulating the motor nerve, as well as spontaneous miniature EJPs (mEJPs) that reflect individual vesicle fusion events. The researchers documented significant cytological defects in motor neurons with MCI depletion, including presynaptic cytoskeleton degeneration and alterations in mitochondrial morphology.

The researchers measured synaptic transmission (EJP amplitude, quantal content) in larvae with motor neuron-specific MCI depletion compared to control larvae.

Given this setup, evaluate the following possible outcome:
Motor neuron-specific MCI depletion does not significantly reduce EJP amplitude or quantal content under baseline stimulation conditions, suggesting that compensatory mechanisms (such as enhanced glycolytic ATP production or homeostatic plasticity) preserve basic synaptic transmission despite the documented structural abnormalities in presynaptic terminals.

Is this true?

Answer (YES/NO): YES